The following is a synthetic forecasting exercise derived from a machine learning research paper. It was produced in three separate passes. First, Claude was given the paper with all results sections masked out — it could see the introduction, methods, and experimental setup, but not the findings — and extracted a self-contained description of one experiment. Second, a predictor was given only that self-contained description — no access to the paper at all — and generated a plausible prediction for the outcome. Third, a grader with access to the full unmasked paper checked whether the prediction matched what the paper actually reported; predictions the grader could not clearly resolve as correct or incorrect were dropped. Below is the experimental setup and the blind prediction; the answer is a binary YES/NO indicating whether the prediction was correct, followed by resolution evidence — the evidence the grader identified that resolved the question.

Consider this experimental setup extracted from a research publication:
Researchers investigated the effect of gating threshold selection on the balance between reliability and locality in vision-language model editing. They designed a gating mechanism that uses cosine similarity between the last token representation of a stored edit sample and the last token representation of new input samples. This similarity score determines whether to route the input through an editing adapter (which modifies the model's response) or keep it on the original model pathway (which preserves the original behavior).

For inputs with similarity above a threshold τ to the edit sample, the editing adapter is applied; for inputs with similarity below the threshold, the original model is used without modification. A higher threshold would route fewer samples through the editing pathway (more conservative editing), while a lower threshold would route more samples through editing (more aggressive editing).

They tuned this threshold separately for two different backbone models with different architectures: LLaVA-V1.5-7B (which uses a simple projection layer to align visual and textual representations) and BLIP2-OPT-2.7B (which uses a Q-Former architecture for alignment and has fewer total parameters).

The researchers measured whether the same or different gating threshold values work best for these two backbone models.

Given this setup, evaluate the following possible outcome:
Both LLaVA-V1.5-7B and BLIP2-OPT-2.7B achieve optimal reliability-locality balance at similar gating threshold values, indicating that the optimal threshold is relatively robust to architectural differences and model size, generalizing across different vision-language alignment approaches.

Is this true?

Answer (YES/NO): NO